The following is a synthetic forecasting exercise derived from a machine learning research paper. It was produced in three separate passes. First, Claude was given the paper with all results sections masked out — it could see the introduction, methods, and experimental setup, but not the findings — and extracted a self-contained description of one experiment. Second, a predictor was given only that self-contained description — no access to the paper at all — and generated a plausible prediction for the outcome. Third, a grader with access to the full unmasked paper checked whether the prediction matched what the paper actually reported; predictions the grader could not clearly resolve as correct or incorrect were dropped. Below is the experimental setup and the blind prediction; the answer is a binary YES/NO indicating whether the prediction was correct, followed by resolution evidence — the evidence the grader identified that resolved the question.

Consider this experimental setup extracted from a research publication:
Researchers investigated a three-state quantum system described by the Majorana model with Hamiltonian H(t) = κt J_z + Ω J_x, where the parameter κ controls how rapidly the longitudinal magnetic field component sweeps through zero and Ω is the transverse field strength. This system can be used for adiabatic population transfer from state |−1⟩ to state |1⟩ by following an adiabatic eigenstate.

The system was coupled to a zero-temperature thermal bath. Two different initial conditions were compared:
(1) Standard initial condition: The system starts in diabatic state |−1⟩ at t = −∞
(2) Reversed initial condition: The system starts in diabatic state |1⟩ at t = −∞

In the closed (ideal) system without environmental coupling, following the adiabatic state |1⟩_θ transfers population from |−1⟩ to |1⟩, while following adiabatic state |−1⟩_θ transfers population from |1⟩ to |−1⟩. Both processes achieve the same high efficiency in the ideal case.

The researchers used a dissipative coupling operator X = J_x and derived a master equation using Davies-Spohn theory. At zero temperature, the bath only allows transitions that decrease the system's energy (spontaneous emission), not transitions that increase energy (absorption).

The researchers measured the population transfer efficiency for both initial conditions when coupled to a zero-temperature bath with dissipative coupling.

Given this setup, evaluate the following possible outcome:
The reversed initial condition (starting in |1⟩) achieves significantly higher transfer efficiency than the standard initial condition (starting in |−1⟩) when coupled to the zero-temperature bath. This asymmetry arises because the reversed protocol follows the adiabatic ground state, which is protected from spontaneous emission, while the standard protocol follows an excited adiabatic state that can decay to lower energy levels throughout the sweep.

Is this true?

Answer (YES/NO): YES